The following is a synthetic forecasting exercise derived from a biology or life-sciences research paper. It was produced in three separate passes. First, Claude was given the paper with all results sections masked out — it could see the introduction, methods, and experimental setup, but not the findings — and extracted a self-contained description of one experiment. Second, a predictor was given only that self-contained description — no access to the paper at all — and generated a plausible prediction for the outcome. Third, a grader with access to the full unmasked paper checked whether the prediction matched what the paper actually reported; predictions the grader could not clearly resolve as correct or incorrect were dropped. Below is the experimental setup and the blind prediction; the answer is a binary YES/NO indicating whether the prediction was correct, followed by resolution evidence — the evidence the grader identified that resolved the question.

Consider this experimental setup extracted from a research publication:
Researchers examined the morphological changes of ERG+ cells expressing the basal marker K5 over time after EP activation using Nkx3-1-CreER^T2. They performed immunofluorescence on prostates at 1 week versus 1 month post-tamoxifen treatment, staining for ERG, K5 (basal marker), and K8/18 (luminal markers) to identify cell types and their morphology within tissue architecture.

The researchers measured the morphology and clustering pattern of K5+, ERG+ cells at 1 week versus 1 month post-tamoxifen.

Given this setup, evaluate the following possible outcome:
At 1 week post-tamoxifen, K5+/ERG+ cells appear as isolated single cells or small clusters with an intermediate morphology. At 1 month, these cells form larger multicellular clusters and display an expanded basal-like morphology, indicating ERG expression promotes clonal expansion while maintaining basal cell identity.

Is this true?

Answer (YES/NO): NO